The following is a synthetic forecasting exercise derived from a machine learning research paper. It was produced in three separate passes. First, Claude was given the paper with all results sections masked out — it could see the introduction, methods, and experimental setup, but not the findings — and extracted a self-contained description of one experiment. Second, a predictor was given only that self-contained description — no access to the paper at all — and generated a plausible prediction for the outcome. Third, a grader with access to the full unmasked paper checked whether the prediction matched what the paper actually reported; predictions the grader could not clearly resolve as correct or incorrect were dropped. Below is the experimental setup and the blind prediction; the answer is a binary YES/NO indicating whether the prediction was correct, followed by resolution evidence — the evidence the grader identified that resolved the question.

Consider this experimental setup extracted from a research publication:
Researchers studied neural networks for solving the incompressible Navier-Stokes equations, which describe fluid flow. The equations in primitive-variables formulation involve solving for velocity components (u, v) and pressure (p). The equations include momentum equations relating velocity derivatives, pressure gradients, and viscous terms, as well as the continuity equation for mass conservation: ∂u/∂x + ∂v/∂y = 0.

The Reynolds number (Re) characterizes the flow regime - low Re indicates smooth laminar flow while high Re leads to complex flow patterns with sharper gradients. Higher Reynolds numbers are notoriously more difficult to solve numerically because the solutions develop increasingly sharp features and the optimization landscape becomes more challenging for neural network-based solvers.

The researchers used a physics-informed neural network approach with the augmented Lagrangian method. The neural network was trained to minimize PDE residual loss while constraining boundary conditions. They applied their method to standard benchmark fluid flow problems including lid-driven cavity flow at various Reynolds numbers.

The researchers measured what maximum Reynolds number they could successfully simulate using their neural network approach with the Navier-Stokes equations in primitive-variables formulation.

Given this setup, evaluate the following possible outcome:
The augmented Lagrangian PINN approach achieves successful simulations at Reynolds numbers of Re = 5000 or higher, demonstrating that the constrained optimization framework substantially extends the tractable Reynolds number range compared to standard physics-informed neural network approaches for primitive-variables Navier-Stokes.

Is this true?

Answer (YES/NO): NO